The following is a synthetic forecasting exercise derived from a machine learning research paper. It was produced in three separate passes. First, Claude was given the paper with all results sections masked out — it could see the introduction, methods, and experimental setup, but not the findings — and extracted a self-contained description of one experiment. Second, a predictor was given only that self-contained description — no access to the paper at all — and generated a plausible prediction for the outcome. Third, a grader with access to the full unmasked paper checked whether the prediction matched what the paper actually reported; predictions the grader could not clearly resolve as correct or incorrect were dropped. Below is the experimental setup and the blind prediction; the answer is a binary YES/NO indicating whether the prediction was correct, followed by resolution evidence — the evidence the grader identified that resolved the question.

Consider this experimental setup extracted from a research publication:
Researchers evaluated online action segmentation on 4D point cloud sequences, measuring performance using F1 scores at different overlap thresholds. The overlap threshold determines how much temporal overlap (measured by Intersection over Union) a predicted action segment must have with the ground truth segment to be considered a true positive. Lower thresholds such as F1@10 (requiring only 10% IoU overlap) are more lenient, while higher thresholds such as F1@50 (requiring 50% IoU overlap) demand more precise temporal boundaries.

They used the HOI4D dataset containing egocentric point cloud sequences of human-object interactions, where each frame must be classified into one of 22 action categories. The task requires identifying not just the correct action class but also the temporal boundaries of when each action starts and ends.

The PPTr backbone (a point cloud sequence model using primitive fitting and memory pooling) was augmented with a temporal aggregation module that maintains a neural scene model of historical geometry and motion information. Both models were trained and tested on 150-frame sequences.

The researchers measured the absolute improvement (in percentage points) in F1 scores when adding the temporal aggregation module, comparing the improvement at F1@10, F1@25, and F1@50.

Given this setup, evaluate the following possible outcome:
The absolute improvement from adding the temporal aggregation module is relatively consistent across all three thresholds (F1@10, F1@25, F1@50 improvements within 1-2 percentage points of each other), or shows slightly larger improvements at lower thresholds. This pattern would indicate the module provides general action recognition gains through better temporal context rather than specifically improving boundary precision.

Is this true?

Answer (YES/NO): YES